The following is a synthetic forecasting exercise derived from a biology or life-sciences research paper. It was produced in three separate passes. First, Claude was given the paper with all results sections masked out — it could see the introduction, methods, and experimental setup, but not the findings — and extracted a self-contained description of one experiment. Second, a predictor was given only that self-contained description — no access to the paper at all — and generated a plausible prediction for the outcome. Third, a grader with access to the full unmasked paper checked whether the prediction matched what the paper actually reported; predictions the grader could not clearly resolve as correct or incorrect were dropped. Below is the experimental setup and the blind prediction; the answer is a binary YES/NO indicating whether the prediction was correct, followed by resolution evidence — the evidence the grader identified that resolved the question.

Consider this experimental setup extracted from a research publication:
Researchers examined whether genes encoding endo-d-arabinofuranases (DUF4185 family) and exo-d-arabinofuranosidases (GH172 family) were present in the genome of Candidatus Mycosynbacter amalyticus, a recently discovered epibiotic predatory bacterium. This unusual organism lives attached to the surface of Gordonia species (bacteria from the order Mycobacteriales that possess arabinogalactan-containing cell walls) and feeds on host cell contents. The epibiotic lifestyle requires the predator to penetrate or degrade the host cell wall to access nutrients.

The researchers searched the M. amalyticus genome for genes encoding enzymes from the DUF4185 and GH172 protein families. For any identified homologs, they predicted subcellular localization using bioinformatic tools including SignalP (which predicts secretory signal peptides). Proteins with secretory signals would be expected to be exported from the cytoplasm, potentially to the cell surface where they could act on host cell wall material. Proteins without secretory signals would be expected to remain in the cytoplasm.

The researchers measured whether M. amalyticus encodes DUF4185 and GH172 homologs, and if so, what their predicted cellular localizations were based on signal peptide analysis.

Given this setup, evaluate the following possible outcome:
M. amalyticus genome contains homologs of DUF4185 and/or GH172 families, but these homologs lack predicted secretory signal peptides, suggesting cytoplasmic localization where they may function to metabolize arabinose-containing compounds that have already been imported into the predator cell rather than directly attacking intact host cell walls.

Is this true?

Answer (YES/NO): NO